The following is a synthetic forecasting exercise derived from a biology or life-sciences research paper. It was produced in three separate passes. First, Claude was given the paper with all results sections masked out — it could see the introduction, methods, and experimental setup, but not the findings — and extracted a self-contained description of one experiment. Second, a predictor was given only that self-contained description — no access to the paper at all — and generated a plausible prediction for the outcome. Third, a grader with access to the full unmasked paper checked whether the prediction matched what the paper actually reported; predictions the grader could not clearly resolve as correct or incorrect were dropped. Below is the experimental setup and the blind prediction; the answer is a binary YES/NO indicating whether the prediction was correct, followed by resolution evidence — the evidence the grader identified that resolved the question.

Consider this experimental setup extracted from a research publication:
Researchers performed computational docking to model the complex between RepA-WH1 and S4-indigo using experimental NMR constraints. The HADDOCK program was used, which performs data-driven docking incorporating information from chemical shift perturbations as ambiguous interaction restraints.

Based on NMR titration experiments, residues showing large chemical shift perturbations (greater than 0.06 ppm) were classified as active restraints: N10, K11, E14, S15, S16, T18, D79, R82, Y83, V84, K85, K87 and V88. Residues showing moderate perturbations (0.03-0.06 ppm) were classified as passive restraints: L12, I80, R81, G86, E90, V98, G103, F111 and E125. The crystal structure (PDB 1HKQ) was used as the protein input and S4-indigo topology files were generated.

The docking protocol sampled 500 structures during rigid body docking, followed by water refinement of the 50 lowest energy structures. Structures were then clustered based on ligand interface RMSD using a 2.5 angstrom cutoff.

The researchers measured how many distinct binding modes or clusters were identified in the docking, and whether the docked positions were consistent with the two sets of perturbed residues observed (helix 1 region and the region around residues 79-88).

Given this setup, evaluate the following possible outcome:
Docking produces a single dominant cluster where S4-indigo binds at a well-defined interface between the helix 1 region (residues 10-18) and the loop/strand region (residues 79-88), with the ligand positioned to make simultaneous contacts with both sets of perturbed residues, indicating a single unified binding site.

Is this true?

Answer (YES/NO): YES